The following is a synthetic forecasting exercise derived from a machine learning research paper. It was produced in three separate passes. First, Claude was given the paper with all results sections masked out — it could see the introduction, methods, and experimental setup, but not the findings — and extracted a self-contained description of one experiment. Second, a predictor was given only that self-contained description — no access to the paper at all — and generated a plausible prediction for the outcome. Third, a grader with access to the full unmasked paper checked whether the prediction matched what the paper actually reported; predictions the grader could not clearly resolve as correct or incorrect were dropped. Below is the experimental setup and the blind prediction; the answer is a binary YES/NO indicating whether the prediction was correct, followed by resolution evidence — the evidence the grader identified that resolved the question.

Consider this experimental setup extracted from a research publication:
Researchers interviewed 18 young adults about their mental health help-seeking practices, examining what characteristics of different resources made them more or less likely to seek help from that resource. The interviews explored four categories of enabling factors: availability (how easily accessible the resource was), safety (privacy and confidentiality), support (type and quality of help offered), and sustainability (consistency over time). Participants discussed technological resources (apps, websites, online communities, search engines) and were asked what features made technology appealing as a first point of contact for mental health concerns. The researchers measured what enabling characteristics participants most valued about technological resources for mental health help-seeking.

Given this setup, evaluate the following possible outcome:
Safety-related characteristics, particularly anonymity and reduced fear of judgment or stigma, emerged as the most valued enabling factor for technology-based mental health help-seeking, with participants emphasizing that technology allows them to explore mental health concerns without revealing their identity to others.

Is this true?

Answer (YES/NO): NO